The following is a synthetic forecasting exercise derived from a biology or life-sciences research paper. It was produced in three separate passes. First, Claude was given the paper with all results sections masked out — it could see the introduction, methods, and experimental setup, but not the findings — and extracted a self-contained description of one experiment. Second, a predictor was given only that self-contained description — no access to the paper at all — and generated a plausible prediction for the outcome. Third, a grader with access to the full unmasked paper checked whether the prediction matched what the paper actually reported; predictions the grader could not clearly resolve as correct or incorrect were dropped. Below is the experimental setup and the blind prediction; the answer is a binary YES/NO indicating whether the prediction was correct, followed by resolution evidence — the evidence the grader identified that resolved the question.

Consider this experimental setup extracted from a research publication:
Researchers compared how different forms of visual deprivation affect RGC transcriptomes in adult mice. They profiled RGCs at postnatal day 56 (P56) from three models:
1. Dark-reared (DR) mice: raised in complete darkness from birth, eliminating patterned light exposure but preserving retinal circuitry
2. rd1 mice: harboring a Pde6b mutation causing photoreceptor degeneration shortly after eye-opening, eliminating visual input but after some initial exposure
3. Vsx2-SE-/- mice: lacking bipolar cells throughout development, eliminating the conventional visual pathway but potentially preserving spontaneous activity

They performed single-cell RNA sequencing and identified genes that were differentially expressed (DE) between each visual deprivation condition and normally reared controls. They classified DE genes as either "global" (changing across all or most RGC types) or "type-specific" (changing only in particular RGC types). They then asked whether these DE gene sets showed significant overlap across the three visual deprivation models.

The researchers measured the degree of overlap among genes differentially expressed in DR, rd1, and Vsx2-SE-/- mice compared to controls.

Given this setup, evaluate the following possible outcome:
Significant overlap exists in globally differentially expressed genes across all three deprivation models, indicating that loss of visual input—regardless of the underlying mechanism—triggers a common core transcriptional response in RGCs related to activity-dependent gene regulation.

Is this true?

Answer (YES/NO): NO